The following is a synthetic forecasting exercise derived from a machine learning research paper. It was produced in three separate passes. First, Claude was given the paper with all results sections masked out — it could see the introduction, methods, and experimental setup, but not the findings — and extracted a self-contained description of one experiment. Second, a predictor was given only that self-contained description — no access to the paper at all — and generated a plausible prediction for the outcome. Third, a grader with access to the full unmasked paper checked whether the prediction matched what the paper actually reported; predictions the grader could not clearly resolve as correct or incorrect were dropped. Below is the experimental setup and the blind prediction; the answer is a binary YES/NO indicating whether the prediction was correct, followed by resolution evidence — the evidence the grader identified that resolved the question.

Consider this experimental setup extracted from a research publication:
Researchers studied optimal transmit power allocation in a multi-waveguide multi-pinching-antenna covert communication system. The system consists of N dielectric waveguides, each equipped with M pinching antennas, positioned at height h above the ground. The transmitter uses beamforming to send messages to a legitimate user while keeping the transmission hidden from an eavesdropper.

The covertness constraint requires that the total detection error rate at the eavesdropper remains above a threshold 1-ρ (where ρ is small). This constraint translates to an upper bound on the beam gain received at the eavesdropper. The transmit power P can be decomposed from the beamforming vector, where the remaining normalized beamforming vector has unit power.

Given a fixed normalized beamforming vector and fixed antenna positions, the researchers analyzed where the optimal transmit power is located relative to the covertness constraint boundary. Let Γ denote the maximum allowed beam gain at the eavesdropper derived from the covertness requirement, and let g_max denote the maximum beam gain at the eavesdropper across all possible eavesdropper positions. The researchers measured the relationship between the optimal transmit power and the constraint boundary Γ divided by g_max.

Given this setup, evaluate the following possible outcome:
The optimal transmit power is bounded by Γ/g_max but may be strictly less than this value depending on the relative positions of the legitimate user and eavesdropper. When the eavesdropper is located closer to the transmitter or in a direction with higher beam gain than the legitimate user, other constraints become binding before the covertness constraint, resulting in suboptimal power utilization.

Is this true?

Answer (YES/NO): NO